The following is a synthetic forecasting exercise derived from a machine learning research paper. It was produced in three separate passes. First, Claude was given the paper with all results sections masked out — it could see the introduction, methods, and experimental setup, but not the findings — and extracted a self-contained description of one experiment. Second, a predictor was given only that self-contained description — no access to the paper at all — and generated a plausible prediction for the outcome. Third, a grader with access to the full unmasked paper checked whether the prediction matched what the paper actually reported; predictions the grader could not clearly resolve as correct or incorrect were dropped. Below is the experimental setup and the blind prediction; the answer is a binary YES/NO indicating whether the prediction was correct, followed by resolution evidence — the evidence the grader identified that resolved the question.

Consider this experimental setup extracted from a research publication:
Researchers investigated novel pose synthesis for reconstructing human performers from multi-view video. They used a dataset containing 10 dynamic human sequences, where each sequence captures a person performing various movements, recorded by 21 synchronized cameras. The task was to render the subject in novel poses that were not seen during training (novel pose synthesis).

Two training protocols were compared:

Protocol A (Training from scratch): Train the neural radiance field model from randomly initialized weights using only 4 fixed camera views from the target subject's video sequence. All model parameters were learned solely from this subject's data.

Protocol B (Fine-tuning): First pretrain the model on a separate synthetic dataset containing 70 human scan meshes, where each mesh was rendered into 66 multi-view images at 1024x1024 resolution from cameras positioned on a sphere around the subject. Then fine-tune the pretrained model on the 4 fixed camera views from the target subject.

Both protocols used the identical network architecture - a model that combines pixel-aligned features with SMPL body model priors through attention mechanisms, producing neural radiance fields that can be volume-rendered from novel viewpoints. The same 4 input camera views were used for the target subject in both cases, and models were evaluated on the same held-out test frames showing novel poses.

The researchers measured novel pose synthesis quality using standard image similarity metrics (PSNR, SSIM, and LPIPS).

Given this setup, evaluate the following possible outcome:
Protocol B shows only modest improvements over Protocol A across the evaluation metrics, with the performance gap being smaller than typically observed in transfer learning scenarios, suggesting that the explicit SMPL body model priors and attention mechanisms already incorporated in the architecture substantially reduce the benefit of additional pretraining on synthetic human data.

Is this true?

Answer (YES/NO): NO